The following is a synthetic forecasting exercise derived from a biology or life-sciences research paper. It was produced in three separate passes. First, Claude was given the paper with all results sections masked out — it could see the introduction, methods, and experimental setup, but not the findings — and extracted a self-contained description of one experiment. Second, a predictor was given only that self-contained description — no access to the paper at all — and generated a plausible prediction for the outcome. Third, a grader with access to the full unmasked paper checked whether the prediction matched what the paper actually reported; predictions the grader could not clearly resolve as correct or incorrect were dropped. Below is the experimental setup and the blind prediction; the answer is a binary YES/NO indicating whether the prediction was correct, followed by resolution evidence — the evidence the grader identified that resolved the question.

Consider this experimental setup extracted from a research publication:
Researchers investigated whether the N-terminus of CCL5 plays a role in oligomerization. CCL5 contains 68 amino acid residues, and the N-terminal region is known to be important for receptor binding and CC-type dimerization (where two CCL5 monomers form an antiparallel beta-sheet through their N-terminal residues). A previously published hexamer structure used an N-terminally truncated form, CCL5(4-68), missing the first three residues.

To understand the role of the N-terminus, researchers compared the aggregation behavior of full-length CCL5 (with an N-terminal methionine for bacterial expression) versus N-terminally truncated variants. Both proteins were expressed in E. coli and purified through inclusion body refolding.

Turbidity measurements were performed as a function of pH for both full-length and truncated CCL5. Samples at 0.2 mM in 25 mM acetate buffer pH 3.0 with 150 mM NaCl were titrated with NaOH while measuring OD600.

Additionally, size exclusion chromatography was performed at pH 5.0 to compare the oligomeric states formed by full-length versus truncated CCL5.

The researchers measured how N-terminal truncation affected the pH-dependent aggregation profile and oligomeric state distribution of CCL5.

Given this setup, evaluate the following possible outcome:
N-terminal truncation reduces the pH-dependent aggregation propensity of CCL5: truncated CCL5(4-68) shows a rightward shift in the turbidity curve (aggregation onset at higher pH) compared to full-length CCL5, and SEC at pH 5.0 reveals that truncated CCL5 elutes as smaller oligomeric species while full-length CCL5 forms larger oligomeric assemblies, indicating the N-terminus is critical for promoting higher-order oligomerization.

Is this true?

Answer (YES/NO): NO